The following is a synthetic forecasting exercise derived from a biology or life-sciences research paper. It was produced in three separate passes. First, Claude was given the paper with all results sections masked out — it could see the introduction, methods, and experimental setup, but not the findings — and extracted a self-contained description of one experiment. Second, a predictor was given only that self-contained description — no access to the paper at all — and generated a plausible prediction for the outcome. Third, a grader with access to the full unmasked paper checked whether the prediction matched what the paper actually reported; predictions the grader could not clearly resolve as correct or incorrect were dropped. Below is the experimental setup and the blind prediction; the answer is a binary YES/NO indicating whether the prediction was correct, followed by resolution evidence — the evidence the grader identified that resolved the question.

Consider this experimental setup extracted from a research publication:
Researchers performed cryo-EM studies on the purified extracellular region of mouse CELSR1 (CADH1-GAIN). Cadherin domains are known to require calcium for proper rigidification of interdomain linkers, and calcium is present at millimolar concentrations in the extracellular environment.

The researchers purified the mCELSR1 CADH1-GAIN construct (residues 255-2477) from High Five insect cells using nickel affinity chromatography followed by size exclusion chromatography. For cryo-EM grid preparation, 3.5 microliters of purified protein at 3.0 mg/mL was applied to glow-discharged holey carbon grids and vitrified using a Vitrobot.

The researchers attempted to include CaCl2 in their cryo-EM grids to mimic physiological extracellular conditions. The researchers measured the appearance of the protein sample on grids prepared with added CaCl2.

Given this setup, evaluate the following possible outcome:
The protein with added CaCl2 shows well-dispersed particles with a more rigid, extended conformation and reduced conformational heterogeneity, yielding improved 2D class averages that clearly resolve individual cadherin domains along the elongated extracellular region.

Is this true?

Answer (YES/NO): NO